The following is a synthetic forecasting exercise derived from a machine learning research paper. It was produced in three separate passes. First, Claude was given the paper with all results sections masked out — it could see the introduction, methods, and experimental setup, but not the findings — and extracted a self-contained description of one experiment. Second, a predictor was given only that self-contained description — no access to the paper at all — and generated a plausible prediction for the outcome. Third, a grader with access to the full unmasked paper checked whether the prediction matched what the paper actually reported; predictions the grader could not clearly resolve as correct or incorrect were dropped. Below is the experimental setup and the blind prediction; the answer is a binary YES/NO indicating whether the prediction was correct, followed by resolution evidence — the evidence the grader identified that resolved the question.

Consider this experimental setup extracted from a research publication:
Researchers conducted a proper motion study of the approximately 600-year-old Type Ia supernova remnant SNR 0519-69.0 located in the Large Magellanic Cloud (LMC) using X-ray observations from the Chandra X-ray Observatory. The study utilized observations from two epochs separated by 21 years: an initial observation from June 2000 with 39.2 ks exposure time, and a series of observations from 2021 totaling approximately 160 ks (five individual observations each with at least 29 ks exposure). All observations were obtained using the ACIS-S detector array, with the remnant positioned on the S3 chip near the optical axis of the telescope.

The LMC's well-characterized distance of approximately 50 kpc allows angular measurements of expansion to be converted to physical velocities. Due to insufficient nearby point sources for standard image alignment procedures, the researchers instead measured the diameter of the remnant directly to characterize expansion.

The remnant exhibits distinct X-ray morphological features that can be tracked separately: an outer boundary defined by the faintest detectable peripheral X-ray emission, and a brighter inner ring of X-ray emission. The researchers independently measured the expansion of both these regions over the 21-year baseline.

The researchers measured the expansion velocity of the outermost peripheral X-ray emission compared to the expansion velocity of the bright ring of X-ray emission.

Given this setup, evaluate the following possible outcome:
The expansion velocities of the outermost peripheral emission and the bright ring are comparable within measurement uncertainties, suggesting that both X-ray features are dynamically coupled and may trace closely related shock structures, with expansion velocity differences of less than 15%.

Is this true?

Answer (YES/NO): NO